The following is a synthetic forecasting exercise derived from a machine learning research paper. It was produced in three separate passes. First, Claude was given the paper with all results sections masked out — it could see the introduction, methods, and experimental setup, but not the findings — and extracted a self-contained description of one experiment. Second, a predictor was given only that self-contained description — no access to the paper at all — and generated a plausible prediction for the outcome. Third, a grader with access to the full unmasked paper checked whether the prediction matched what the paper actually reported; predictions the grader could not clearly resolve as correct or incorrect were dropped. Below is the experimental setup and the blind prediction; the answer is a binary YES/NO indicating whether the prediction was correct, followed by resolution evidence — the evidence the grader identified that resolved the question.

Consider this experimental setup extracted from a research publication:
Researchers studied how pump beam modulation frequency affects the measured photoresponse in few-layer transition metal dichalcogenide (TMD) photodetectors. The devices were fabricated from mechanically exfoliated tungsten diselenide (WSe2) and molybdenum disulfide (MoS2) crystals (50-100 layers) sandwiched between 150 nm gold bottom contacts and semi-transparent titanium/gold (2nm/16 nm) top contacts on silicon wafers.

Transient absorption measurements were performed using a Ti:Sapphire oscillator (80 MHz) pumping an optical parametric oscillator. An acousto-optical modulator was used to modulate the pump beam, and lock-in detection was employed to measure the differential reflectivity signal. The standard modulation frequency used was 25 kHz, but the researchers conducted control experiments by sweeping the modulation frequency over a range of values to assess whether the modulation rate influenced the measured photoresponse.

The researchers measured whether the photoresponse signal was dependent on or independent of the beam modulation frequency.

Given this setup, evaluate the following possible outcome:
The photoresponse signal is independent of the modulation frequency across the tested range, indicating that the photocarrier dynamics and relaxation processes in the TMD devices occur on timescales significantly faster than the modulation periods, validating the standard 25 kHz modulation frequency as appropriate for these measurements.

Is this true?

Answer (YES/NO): YES